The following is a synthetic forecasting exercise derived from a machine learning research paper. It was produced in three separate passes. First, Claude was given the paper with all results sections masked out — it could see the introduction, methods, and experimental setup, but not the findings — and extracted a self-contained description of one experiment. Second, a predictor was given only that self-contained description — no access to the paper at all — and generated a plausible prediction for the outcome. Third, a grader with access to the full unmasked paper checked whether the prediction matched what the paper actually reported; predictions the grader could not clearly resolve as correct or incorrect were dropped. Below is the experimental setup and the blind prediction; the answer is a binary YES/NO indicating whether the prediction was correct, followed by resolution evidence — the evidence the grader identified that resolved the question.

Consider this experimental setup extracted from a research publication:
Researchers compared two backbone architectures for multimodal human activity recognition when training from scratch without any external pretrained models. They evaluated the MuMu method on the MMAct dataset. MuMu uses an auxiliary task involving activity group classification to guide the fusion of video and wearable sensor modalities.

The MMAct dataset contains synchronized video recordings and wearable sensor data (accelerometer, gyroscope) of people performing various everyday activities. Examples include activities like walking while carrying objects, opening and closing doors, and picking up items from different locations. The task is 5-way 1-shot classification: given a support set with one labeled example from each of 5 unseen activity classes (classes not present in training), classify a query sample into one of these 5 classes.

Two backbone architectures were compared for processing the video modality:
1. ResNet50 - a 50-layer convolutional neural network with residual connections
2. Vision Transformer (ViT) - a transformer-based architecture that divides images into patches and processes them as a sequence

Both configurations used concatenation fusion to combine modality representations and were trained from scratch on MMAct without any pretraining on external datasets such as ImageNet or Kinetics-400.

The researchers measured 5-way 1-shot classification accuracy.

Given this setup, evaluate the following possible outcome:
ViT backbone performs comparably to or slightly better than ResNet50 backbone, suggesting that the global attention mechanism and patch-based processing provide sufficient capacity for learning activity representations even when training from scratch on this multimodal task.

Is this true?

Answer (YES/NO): NO